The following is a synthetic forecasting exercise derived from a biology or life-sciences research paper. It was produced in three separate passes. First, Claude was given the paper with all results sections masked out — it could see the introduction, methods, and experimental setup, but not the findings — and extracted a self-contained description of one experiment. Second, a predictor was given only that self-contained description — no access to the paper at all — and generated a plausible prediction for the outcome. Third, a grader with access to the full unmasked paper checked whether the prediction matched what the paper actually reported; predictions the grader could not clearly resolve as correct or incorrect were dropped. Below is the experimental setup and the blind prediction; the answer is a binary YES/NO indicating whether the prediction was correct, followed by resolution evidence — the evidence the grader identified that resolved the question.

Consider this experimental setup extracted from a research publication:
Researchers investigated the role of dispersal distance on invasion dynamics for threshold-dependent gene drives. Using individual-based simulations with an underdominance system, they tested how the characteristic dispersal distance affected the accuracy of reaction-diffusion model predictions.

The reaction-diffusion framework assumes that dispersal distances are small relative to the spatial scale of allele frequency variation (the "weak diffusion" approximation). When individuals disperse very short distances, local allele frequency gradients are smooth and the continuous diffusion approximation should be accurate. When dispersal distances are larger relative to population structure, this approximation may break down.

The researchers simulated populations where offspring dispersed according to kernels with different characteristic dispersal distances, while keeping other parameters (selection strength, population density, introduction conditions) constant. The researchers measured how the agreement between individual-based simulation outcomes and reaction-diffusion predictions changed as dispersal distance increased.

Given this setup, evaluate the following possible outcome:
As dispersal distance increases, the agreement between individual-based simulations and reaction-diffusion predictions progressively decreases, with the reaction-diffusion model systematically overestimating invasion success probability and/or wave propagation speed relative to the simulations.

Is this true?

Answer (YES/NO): NO